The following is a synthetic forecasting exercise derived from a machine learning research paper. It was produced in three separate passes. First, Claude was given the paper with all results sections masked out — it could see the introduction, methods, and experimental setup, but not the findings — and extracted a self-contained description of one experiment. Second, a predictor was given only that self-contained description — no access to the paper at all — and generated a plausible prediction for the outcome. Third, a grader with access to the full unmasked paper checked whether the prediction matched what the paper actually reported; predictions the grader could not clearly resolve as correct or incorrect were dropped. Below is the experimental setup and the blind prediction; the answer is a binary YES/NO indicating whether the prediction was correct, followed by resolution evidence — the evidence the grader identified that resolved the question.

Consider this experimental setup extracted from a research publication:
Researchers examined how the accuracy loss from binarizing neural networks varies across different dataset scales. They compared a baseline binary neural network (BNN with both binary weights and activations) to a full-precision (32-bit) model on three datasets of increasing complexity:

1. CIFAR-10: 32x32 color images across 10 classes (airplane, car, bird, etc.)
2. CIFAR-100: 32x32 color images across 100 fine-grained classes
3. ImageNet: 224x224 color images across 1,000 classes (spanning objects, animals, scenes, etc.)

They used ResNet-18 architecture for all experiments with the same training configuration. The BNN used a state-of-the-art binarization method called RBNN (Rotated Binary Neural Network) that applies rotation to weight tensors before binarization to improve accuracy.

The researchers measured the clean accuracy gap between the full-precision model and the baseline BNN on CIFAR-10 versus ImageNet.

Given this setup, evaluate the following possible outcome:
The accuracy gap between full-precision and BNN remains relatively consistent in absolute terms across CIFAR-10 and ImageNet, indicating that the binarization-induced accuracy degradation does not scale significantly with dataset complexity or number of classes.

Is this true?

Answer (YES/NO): NO